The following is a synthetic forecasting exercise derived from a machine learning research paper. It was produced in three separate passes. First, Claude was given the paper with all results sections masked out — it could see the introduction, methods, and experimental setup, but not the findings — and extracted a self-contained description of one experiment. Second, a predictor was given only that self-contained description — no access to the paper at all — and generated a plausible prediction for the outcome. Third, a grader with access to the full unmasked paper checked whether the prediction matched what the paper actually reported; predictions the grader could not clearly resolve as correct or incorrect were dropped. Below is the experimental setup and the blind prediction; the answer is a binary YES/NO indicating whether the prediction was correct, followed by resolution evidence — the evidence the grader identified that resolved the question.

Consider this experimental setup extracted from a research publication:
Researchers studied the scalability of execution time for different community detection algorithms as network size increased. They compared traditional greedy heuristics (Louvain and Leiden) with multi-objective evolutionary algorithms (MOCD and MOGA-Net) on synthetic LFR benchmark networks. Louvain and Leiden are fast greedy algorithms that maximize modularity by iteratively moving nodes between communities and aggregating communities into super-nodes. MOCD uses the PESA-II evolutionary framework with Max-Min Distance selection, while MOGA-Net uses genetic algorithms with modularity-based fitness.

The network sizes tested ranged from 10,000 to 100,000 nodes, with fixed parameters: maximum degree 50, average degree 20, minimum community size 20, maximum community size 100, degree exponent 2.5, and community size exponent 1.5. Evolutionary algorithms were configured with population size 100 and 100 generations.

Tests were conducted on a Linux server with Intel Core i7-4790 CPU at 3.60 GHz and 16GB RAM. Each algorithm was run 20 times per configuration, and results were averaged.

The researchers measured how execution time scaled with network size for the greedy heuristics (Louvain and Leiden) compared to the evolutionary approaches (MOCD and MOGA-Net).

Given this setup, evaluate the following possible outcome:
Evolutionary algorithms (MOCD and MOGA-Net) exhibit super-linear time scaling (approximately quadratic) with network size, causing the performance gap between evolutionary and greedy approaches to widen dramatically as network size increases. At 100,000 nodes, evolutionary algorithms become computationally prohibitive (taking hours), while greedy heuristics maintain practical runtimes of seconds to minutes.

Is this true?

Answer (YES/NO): YES